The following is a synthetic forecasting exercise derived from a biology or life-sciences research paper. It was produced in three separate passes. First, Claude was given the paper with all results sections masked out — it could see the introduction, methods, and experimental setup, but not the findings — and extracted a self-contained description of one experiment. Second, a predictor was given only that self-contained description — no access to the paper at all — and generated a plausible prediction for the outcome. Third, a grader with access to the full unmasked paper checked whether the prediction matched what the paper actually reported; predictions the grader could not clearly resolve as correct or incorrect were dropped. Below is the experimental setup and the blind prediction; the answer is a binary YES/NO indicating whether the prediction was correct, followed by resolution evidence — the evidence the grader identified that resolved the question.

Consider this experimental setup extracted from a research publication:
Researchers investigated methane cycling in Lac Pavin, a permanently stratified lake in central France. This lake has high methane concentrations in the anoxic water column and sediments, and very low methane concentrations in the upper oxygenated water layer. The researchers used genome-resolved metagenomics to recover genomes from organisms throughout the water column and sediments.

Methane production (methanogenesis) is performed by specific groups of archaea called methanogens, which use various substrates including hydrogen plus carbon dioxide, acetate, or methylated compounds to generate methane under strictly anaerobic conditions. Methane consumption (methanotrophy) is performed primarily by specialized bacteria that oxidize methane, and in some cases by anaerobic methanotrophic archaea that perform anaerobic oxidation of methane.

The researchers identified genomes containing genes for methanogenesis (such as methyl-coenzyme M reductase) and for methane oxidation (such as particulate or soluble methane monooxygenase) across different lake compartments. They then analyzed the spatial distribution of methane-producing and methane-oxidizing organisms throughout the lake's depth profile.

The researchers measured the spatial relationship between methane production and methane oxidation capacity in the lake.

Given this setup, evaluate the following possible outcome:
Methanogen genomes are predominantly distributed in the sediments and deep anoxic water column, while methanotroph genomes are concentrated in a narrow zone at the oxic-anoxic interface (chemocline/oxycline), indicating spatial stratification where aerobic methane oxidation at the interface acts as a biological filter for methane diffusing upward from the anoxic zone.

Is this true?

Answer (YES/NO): YES